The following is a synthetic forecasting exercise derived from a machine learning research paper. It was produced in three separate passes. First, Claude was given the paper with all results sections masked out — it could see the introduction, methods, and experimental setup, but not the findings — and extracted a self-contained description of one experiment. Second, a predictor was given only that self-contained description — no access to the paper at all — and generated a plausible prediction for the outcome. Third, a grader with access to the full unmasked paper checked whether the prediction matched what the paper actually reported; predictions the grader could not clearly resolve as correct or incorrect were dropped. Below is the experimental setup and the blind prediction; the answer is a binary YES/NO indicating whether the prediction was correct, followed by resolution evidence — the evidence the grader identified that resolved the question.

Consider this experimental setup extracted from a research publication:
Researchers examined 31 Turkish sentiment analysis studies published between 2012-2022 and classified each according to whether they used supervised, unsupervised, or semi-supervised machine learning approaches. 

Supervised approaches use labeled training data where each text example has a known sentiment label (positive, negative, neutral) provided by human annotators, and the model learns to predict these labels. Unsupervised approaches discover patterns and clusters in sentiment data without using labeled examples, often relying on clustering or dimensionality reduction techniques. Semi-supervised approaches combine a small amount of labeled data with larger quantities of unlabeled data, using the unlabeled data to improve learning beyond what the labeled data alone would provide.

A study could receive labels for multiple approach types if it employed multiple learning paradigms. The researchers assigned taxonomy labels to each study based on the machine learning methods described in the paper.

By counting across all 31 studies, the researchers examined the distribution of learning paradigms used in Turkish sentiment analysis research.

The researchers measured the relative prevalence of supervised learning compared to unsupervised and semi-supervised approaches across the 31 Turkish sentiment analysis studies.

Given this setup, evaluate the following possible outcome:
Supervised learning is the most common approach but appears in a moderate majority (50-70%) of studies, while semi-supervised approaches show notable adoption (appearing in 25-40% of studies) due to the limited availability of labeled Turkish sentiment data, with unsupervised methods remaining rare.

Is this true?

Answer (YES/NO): NO